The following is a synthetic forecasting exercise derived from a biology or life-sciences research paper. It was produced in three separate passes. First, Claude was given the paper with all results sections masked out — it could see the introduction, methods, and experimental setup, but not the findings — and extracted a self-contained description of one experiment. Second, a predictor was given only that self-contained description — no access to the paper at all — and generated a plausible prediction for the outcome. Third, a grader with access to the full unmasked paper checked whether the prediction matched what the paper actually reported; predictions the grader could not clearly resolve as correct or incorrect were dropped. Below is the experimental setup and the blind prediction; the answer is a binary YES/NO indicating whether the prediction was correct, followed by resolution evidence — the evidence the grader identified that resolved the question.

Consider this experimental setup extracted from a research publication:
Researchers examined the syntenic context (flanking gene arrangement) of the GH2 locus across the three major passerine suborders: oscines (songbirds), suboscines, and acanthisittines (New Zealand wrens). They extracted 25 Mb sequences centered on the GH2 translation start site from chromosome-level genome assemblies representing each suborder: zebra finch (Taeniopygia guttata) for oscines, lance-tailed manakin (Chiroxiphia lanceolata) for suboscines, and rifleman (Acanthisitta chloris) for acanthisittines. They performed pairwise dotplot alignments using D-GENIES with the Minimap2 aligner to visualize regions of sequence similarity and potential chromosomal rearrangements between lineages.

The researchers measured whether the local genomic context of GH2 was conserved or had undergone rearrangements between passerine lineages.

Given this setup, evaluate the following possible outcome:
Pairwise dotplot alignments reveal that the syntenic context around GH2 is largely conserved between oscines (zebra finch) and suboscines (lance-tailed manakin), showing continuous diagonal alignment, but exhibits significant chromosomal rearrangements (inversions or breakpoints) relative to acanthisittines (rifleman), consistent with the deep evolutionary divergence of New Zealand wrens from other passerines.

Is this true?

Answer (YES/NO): NO